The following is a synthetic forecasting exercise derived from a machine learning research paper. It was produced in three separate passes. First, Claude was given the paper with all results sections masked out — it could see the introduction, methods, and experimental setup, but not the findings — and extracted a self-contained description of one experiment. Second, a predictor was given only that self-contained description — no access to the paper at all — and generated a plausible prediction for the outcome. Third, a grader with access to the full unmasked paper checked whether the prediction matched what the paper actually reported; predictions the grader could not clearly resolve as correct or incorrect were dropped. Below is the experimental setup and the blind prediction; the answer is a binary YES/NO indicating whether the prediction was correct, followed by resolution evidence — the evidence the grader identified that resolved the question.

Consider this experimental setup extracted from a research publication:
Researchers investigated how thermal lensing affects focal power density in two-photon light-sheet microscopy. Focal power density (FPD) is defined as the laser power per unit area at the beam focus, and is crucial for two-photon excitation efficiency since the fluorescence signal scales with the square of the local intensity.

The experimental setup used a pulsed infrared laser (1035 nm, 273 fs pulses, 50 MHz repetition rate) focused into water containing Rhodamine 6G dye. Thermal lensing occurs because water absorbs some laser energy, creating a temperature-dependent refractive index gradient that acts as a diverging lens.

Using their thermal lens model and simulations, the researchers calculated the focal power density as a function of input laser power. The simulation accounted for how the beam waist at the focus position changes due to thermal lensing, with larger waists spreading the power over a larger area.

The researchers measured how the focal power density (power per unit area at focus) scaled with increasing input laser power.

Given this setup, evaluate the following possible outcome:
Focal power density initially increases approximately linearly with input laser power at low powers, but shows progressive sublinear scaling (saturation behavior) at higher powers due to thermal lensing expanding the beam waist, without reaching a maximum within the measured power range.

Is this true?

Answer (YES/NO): NO